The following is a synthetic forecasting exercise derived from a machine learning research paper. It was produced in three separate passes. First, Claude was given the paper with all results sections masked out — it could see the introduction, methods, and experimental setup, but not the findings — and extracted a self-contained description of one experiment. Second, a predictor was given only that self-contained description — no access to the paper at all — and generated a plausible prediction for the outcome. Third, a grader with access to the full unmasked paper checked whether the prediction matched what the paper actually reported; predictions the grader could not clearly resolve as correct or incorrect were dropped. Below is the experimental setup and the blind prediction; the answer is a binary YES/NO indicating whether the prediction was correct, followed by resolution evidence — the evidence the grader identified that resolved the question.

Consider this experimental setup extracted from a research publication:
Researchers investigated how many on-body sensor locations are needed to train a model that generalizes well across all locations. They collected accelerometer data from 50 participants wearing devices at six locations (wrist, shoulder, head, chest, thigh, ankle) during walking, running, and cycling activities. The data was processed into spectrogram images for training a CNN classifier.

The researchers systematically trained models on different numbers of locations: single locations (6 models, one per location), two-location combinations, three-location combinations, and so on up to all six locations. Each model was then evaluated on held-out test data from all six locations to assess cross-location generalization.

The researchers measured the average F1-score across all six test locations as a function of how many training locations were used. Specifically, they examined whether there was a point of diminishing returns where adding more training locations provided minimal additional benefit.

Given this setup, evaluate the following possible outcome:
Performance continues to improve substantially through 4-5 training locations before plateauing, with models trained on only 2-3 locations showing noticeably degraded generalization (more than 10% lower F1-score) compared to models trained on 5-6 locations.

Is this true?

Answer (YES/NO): NO